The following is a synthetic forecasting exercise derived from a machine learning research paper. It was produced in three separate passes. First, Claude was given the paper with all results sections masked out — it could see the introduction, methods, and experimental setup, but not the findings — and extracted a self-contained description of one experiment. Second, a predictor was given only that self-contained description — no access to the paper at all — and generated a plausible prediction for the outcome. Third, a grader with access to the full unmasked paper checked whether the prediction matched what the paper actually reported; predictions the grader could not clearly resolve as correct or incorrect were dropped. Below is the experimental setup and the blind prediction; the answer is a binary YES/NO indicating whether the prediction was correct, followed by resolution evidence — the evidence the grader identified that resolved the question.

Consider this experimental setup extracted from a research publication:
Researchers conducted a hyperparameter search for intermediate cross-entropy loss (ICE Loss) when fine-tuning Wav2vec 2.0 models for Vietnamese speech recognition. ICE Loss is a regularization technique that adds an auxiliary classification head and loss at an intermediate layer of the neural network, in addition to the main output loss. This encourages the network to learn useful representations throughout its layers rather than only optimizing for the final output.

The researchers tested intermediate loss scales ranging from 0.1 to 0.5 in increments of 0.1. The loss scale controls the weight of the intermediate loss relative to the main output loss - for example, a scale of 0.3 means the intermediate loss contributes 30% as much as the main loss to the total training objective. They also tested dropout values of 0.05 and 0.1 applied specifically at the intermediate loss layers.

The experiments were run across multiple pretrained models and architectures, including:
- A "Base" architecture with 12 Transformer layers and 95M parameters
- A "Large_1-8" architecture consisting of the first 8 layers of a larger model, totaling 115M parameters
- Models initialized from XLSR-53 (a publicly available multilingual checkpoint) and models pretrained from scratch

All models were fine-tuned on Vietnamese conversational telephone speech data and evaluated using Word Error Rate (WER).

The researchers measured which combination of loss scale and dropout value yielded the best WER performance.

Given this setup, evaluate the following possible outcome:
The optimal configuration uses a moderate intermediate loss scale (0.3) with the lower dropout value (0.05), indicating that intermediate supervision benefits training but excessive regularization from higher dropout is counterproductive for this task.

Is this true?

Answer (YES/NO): NO